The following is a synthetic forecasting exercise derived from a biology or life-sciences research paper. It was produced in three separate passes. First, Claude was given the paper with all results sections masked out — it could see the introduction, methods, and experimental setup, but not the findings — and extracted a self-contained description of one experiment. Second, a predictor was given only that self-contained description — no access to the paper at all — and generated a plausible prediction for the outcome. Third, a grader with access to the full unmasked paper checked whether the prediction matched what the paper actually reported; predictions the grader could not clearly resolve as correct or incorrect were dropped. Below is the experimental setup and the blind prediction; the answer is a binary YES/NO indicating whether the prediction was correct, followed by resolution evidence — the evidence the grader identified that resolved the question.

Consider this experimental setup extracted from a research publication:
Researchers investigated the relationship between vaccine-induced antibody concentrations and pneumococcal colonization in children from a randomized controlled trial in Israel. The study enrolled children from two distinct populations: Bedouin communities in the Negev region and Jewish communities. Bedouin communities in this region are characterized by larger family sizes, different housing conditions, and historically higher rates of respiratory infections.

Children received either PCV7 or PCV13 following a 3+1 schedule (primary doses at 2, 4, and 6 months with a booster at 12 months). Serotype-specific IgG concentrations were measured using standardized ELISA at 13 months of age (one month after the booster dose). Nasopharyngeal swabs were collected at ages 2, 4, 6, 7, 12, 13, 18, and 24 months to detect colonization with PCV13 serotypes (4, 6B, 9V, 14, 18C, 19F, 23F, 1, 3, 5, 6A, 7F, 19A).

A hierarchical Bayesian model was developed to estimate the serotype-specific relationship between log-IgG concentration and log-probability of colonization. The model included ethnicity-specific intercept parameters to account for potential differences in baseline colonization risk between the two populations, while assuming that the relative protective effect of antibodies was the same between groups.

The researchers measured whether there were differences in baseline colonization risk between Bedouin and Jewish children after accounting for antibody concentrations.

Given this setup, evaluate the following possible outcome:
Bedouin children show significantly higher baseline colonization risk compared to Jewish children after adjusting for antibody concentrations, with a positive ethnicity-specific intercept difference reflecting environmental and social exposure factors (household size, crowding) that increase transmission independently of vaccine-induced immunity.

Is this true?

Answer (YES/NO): YES